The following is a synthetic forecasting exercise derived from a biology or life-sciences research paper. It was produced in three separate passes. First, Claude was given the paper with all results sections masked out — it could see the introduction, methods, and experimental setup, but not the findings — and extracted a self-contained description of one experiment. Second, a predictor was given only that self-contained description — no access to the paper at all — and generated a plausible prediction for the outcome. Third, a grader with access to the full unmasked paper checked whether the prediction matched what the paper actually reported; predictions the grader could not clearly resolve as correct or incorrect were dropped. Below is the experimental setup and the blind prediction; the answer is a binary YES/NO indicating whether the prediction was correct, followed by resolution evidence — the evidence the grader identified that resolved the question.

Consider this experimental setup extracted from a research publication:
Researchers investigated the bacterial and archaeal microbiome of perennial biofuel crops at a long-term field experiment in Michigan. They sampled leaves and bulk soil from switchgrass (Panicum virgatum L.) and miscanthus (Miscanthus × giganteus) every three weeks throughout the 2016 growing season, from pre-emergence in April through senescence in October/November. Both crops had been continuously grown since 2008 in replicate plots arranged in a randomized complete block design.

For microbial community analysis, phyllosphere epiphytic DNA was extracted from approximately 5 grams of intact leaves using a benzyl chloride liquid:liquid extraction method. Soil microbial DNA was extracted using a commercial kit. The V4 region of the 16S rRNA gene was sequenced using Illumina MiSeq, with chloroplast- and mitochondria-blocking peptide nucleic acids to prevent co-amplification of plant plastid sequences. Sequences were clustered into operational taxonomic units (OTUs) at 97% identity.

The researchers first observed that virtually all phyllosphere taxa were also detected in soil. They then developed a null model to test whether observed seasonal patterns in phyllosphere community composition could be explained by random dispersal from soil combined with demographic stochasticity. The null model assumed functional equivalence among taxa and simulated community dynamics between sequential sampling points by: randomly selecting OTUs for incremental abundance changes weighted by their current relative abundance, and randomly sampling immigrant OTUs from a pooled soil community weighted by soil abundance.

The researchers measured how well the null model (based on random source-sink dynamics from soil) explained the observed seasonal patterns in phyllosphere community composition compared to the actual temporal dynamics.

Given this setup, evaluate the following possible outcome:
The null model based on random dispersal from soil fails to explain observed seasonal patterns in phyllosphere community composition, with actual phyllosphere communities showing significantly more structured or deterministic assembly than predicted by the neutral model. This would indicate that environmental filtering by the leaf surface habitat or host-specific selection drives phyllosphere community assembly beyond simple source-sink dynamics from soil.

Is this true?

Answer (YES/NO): YES